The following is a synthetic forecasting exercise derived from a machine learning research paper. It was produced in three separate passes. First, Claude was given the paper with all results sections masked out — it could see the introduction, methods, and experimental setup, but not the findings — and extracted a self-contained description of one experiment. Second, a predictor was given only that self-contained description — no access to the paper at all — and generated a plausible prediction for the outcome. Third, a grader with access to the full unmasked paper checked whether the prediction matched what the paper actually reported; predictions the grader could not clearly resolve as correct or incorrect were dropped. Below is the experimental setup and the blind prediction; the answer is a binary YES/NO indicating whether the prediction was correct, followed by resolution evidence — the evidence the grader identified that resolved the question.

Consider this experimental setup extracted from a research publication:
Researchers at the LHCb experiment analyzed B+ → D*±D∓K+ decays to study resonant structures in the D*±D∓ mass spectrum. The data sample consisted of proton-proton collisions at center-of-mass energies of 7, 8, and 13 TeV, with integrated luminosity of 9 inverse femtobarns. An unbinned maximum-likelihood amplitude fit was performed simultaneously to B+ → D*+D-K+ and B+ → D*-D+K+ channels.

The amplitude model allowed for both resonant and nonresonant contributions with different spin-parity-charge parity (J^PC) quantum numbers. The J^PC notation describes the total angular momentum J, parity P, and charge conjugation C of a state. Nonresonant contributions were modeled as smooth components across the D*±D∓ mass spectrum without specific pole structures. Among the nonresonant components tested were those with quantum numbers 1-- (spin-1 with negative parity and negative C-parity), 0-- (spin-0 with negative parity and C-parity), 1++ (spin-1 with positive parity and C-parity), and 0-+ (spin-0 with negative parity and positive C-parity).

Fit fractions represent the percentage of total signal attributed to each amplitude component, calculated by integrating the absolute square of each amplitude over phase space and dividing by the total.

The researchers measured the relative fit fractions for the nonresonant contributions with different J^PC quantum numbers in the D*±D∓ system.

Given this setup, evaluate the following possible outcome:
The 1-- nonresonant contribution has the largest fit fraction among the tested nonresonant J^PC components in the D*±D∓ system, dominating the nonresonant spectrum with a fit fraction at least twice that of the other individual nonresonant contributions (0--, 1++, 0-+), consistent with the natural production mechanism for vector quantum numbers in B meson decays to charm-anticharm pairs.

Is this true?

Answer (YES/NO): NO